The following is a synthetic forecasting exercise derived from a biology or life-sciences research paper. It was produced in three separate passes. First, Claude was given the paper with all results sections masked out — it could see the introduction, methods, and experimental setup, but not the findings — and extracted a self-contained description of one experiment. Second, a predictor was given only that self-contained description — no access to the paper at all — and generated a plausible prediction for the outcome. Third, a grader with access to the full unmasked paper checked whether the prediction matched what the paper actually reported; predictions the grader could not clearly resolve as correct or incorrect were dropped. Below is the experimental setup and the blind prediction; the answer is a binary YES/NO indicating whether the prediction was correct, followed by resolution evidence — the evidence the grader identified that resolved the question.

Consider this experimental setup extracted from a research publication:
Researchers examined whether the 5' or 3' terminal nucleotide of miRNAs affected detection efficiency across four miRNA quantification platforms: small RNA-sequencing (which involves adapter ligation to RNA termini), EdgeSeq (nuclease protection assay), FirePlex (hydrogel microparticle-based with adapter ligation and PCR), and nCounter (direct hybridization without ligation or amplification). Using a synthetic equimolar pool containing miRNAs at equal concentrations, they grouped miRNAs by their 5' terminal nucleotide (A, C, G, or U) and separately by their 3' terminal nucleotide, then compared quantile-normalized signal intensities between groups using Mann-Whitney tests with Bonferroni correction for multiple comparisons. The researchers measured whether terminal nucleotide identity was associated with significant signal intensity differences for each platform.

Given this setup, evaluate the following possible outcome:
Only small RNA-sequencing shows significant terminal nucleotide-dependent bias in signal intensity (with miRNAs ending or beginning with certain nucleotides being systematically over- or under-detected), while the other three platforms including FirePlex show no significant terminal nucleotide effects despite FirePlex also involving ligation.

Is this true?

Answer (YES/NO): NO